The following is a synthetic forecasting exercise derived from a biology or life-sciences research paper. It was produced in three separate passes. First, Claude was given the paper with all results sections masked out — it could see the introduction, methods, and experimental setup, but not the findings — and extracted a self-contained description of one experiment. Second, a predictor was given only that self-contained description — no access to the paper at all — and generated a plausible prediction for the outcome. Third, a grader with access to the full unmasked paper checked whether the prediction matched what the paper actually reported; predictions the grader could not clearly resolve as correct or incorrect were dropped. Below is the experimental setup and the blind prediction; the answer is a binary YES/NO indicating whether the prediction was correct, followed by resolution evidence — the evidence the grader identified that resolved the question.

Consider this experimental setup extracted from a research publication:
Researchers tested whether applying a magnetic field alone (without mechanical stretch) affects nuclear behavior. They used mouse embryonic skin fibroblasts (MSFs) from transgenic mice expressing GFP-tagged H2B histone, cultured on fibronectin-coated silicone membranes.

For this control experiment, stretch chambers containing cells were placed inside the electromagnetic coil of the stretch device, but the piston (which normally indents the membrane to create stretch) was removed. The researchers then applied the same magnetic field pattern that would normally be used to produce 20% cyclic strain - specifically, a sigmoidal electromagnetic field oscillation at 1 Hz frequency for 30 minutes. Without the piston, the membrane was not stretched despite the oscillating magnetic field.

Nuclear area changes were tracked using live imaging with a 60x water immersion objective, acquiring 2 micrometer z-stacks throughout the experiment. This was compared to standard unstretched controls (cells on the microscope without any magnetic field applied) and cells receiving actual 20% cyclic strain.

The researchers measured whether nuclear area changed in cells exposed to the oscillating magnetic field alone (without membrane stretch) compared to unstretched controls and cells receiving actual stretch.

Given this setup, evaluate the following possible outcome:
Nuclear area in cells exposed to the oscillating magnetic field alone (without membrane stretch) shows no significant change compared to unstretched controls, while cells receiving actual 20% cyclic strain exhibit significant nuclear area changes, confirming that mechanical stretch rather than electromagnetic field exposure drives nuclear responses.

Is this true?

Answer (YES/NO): YES